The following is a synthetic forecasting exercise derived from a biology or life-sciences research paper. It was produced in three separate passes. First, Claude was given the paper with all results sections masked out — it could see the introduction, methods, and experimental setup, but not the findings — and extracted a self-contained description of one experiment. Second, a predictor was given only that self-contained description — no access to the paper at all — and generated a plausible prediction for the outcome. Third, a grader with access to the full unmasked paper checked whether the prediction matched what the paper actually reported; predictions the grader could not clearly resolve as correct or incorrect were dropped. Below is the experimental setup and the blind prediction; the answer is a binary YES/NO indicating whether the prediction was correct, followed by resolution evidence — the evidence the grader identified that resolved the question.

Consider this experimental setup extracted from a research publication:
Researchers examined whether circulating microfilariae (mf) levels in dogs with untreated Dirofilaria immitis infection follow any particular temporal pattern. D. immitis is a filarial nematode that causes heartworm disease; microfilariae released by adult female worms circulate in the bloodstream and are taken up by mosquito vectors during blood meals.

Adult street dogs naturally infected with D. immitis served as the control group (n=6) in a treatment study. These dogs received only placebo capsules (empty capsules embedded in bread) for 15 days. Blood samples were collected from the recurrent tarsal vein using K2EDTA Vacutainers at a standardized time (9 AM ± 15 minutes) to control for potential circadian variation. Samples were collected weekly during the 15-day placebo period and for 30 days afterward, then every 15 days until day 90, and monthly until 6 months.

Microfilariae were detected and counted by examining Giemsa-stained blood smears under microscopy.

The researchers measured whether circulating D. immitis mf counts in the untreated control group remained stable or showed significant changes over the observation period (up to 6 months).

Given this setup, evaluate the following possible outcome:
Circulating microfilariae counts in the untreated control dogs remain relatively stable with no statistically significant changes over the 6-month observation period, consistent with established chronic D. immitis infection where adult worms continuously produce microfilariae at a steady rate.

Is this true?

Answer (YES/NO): YES